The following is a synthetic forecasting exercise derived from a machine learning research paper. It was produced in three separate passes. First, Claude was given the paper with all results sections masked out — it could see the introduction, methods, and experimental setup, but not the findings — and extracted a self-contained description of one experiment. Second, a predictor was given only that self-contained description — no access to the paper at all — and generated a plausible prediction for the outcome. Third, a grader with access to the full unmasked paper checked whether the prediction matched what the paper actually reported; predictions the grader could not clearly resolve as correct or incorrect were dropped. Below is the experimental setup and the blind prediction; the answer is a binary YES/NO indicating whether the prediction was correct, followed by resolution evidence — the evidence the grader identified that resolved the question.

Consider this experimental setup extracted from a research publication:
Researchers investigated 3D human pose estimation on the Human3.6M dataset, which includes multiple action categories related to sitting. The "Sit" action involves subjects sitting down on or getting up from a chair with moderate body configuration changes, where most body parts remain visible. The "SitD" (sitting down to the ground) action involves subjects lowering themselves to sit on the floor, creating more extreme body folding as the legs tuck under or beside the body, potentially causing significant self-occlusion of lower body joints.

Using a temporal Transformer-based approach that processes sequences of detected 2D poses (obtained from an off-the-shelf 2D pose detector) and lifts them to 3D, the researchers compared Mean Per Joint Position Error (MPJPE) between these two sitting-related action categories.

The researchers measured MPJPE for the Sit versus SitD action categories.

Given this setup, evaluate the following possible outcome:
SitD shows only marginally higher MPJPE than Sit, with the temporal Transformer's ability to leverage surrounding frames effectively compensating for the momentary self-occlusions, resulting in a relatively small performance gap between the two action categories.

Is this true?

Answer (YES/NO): NO